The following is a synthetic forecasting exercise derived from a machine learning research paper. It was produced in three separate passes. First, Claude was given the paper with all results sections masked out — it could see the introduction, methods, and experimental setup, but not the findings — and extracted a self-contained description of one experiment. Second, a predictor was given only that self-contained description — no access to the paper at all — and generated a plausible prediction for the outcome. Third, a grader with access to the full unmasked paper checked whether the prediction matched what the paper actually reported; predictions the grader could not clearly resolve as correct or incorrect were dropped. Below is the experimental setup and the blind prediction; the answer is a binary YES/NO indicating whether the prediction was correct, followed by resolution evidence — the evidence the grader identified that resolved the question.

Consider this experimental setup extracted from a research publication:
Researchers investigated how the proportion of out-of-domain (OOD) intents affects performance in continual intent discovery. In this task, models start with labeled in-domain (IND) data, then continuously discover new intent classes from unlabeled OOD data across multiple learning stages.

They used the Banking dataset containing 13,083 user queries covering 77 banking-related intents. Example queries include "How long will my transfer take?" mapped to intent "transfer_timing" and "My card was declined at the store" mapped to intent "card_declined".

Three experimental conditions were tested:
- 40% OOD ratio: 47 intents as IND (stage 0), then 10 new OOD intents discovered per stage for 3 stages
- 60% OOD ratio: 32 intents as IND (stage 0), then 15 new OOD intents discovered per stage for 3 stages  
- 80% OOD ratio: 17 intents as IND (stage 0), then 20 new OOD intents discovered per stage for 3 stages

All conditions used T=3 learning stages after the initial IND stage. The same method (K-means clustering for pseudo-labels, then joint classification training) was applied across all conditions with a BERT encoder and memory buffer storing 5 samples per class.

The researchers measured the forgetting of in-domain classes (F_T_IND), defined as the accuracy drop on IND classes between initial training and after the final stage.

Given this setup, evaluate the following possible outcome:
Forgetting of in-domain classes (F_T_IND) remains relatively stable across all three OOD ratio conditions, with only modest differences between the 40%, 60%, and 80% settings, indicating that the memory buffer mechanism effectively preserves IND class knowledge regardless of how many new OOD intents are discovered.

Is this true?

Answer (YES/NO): NO